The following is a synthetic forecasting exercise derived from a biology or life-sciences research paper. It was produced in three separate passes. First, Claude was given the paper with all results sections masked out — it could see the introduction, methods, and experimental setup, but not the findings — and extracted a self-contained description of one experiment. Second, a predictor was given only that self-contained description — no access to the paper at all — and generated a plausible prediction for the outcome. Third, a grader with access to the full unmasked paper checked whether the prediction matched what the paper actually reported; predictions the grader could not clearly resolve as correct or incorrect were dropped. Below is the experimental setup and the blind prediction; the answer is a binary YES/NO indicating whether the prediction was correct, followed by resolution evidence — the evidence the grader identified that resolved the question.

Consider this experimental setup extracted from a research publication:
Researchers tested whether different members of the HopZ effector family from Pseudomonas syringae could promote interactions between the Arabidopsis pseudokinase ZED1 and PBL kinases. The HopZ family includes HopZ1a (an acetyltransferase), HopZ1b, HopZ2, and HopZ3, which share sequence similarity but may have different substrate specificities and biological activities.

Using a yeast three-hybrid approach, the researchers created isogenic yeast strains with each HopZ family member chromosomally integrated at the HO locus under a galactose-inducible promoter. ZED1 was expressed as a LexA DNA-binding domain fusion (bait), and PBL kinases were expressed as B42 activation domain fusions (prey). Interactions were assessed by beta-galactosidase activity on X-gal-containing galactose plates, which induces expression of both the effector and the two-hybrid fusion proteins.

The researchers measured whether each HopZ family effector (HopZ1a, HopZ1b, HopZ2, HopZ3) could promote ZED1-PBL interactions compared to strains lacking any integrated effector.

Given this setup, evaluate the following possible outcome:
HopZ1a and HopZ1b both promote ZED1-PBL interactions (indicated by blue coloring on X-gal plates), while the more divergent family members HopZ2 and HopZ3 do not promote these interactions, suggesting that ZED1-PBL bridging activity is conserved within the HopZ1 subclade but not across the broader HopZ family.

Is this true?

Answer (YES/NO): YES